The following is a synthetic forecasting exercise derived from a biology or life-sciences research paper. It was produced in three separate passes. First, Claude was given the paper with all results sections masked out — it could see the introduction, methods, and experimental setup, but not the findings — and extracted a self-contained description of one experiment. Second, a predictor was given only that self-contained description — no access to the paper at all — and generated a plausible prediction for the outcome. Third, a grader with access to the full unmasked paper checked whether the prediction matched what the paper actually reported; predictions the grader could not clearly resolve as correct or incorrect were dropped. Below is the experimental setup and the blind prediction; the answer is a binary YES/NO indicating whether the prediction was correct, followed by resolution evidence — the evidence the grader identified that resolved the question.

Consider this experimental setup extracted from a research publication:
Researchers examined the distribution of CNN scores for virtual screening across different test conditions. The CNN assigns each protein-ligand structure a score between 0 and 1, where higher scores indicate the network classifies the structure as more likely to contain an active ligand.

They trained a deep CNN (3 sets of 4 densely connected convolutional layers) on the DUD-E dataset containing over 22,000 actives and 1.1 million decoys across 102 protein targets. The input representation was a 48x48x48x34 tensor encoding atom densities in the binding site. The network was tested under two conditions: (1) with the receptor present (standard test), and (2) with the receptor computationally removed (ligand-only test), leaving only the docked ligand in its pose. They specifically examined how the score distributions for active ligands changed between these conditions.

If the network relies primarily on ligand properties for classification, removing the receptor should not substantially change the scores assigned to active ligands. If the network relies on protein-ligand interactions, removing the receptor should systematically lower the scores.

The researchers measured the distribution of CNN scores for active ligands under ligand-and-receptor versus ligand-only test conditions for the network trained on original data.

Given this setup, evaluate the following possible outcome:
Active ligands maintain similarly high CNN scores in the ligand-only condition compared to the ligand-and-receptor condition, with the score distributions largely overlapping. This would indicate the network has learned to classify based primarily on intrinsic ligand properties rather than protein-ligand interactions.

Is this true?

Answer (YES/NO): YES